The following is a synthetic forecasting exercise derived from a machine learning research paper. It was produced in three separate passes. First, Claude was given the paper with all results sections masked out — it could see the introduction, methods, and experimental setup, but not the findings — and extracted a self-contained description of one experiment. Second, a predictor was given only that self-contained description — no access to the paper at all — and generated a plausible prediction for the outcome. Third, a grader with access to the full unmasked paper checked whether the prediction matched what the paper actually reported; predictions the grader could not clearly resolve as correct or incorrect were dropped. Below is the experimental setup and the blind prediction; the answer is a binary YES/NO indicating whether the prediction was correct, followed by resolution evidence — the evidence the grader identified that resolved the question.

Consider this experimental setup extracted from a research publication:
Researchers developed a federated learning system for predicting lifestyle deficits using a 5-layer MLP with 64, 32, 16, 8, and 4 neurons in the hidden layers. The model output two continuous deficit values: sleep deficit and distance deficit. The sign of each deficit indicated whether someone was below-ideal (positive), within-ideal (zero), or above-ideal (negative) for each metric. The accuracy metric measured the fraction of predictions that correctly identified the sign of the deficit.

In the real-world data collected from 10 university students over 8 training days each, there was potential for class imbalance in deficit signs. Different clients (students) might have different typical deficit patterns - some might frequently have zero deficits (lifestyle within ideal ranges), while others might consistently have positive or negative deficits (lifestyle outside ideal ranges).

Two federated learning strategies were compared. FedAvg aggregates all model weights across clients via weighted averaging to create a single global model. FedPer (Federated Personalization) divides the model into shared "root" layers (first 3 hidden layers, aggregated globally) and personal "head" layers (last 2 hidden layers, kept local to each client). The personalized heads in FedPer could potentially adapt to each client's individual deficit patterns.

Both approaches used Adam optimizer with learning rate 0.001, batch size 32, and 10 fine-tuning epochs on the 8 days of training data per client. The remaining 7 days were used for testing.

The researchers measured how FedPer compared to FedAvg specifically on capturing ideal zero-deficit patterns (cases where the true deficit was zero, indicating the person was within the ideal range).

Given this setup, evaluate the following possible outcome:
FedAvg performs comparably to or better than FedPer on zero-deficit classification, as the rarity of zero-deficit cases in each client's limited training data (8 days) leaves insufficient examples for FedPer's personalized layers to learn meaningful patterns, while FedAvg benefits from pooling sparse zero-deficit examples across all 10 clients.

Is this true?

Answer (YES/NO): NO